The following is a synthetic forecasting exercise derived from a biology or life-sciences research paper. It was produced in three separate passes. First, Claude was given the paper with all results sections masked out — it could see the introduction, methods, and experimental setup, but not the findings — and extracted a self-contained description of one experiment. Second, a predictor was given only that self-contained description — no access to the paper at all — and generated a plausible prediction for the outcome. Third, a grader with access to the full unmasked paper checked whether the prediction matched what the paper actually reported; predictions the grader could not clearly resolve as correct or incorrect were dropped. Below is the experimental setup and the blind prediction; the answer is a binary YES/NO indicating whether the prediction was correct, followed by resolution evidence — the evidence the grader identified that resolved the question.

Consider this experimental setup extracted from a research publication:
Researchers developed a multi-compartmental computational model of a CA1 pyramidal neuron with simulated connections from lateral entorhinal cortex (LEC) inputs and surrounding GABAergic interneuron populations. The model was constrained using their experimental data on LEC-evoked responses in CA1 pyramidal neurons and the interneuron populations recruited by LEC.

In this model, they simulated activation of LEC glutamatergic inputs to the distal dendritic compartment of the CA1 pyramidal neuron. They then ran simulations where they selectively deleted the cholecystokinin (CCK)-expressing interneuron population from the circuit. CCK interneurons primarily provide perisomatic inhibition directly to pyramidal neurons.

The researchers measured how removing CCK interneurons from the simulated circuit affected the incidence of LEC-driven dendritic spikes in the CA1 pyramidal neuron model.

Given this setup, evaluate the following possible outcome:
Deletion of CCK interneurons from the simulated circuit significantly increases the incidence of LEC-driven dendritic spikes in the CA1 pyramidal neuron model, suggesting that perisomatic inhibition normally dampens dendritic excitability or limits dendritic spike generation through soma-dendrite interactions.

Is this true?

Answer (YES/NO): YES